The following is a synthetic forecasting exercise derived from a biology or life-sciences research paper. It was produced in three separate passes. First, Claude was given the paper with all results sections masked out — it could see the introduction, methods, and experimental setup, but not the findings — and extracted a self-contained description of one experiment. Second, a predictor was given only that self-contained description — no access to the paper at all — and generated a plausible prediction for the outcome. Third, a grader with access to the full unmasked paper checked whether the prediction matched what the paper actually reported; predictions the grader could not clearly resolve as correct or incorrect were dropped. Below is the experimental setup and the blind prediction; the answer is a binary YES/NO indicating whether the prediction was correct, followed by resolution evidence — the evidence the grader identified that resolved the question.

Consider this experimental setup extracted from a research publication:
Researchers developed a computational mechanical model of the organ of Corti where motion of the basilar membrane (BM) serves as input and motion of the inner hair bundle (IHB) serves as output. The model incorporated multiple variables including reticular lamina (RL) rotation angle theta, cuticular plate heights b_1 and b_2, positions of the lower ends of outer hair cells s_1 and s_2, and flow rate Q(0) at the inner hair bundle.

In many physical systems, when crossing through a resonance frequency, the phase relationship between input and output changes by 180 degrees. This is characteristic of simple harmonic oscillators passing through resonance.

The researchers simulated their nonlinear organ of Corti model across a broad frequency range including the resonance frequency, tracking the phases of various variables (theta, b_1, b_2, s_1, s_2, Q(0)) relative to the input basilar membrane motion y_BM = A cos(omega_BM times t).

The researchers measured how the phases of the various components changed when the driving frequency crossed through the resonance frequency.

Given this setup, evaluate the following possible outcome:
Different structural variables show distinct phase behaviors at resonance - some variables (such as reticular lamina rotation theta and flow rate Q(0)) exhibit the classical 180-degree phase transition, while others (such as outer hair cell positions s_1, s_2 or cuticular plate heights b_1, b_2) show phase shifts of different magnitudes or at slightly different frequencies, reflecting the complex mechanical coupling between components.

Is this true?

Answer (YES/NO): NO